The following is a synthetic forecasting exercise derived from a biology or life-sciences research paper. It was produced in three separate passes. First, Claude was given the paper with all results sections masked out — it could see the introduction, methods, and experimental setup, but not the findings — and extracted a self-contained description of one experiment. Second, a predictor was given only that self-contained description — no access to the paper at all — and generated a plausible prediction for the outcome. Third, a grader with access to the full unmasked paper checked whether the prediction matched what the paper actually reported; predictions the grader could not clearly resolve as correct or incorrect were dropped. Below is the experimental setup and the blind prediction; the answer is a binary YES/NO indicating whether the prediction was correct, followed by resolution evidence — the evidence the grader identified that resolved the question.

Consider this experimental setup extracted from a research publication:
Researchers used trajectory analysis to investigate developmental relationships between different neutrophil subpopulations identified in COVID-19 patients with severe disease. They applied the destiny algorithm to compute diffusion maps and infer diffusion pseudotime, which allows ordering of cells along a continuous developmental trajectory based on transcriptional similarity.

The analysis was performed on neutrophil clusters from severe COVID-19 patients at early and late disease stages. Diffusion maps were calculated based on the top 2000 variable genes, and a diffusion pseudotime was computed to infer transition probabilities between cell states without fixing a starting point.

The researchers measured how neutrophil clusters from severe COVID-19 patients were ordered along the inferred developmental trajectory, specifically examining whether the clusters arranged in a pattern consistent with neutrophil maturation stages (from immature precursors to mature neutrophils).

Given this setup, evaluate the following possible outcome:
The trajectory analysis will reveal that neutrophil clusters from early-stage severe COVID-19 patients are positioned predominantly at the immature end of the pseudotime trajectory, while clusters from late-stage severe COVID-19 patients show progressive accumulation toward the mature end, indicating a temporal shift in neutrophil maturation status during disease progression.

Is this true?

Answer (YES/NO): NO